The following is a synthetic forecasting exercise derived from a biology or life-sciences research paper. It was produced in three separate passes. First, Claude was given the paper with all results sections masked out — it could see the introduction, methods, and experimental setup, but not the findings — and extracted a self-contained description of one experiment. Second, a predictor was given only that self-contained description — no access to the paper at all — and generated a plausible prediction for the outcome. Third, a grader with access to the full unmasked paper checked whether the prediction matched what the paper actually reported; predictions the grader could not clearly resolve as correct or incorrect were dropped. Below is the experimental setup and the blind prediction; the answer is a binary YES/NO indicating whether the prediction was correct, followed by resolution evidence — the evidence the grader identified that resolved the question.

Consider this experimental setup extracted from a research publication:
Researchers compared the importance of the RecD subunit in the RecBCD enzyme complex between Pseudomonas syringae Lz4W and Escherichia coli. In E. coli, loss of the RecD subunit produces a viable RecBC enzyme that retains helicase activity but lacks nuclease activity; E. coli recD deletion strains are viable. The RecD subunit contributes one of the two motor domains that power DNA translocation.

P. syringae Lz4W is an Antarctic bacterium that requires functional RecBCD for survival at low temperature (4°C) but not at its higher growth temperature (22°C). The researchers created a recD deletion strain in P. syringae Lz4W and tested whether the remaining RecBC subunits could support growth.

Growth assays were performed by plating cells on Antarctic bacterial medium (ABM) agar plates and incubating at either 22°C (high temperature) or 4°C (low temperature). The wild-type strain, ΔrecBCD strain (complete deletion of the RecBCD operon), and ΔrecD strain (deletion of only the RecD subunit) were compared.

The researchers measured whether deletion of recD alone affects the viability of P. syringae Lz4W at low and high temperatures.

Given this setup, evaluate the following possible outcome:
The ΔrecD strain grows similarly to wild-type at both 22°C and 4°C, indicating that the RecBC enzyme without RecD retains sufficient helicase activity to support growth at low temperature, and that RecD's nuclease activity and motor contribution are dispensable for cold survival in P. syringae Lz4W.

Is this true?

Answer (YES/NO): NO